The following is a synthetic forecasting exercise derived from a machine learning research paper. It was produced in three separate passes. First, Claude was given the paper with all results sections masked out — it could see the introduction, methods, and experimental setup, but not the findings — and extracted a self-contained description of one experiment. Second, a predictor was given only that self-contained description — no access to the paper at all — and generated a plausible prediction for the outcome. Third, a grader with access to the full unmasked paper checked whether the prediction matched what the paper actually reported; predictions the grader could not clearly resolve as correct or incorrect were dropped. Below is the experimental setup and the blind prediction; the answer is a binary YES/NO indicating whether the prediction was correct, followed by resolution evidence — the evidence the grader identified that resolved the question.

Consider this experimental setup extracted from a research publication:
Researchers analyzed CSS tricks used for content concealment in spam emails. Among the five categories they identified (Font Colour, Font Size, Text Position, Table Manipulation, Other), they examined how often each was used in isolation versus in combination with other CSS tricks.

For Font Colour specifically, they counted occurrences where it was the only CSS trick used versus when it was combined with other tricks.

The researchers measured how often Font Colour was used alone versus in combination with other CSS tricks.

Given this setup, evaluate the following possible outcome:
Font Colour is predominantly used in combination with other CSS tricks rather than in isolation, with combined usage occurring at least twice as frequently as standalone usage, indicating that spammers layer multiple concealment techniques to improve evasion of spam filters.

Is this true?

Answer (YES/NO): NO